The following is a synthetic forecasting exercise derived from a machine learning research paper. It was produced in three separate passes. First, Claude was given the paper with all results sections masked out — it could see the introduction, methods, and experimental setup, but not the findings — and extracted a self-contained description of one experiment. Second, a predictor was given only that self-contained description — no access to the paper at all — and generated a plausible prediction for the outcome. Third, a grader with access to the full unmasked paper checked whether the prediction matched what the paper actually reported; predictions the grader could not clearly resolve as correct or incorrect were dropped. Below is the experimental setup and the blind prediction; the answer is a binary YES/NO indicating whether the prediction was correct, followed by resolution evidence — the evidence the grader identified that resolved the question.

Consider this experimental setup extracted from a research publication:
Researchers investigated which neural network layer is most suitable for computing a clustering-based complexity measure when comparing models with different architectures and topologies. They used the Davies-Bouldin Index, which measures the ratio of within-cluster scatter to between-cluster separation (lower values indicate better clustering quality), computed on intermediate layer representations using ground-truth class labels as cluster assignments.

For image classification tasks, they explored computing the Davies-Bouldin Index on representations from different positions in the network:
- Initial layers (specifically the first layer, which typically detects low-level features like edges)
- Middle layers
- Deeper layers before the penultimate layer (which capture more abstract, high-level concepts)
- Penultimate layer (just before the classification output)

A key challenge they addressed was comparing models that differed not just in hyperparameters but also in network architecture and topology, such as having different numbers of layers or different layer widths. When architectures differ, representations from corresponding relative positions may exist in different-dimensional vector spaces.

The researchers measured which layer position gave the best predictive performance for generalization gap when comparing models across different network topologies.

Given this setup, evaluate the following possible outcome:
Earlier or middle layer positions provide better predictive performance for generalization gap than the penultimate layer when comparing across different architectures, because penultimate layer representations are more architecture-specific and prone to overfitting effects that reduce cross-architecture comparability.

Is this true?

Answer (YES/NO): YES